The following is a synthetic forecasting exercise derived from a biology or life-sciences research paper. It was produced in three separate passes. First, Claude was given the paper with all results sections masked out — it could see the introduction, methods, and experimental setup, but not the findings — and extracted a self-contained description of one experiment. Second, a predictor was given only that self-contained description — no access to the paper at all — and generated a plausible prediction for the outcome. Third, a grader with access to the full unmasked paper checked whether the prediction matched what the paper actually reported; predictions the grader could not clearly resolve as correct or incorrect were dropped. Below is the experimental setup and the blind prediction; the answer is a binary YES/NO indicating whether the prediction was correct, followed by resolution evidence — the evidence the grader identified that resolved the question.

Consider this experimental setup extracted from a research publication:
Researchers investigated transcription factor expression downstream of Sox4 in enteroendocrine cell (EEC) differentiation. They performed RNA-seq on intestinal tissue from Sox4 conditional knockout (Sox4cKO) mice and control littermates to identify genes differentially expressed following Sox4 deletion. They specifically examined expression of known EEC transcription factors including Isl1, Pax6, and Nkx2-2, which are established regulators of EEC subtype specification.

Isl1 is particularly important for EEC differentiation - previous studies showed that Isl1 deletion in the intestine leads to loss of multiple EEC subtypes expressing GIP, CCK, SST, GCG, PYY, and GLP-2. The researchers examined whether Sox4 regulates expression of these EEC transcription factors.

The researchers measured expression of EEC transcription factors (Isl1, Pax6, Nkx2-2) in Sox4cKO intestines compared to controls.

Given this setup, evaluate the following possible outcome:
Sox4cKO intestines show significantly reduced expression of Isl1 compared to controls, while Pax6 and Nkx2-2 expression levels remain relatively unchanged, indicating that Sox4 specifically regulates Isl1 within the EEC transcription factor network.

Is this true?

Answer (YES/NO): NO